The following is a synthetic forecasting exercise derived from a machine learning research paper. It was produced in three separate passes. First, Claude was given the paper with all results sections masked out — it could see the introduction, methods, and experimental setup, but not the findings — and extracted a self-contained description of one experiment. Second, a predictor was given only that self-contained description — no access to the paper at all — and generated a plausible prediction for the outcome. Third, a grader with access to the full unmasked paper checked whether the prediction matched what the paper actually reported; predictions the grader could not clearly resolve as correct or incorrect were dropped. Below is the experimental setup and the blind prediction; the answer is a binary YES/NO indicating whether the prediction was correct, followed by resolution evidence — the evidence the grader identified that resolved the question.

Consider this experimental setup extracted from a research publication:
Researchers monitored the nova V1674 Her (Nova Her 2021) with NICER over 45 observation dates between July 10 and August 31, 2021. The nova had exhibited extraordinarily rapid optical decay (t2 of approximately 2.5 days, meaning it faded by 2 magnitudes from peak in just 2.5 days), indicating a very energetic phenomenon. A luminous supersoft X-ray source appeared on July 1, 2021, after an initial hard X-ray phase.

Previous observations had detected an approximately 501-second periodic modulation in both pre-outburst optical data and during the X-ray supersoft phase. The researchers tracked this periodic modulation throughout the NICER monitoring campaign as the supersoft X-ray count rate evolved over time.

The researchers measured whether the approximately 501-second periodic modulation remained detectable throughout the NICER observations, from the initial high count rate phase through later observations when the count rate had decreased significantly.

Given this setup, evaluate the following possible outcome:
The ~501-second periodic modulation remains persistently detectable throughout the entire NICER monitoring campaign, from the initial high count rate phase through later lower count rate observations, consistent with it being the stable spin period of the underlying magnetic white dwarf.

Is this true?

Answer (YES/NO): YES